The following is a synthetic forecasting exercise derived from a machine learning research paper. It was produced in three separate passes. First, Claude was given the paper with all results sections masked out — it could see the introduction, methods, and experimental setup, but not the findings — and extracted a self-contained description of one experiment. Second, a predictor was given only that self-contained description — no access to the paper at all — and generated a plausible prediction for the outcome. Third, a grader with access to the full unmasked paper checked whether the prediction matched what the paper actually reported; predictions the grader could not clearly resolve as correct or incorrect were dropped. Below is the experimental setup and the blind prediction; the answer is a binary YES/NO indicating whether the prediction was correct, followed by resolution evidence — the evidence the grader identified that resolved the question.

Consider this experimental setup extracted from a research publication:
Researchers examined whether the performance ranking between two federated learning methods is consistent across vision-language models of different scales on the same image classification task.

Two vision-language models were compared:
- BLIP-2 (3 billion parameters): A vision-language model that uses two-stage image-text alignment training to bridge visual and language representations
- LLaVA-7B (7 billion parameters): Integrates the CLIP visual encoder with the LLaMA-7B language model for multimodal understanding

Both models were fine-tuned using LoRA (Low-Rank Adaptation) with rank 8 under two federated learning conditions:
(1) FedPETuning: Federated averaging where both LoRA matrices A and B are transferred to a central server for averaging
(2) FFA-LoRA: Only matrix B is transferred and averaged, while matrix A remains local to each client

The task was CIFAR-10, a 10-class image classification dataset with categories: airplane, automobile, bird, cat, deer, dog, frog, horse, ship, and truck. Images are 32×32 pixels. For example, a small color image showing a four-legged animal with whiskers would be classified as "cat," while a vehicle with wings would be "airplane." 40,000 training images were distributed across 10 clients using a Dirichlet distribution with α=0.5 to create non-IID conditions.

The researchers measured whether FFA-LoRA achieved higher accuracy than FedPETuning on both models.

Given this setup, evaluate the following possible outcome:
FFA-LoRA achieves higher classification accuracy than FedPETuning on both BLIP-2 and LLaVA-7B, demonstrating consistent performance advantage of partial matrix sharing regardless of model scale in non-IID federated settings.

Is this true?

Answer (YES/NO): YES